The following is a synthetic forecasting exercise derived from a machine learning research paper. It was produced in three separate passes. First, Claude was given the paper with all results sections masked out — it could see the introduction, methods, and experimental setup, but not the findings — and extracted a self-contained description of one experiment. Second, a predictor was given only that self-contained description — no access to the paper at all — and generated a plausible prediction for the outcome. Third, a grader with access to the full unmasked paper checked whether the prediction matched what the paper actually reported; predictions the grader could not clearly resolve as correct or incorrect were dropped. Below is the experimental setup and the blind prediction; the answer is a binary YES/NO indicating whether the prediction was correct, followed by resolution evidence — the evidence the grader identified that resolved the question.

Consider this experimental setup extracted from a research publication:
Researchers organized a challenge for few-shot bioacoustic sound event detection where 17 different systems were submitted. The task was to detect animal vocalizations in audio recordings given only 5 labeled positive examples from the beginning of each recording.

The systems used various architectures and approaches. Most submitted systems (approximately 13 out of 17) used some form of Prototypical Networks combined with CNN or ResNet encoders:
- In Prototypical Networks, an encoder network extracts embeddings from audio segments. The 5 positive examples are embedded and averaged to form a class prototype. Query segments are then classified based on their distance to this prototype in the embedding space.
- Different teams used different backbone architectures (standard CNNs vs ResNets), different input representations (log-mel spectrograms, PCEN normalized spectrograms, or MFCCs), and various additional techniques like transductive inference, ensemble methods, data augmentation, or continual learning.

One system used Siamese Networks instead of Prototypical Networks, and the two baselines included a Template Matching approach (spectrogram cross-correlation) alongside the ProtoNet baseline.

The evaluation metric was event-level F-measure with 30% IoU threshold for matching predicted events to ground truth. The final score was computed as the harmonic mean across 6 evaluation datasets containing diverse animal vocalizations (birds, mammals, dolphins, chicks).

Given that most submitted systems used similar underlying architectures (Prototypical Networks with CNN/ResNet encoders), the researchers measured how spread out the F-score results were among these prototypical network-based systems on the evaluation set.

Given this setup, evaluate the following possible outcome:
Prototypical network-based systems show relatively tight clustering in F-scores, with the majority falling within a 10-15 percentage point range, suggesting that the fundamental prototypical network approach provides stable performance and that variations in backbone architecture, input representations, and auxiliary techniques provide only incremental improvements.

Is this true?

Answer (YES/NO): NO